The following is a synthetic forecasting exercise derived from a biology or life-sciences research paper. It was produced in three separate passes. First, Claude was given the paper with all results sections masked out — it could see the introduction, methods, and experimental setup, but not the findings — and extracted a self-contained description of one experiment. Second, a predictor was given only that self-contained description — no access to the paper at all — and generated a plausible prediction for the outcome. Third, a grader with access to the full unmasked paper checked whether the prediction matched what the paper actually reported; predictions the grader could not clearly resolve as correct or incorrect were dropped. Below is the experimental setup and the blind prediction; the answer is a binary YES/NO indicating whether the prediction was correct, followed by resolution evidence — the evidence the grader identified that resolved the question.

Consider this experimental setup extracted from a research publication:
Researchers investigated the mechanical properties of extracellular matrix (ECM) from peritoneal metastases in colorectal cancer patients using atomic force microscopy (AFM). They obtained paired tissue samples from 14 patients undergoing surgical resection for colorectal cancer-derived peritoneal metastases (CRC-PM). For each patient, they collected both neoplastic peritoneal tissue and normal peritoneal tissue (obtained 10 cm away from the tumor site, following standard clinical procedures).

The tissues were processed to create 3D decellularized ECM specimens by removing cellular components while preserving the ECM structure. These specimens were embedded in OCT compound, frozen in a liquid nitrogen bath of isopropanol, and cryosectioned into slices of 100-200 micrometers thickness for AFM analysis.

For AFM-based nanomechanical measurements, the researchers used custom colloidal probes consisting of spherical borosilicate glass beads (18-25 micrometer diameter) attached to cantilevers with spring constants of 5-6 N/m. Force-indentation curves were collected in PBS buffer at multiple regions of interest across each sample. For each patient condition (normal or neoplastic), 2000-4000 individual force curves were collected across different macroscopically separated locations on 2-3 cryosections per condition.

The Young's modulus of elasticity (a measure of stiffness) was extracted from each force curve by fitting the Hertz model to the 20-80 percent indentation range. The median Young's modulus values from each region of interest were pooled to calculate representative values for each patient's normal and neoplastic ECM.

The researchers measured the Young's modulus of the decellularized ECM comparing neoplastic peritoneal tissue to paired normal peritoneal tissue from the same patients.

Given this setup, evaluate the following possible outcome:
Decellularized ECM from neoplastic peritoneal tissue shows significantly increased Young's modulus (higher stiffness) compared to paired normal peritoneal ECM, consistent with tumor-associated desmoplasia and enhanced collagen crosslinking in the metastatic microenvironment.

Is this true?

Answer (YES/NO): YES